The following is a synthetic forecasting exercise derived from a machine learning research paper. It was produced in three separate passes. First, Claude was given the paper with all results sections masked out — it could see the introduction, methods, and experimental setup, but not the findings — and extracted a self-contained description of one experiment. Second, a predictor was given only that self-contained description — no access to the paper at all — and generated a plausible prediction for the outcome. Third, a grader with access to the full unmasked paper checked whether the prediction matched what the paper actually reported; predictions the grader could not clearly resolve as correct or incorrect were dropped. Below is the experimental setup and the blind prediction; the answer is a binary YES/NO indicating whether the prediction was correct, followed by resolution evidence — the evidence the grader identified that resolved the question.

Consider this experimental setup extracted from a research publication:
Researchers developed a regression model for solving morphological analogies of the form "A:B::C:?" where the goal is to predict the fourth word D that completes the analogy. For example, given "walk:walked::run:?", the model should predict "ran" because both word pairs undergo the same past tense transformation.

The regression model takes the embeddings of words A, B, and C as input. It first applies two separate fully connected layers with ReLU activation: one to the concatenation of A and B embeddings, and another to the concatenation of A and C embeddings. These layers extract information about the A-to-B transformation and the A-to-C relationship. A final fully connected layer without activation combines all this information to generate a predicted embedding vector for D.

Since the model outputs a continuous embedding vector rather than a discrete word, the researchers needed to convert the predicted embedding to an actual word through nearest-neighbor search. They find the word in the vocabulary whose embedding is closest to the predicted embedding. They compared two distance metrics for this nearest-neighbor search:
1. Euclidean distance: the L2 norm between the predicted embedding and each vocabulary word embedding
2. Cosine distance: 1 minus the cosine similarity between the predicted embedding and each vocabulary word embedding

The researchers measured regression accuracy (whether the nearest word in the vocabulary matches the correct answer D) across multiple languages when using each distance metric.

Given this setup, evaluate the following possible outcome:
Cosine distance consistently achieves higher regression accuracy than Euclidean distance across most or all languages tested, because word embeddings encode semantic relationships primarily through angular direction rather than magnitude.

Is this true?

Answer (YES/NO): NO